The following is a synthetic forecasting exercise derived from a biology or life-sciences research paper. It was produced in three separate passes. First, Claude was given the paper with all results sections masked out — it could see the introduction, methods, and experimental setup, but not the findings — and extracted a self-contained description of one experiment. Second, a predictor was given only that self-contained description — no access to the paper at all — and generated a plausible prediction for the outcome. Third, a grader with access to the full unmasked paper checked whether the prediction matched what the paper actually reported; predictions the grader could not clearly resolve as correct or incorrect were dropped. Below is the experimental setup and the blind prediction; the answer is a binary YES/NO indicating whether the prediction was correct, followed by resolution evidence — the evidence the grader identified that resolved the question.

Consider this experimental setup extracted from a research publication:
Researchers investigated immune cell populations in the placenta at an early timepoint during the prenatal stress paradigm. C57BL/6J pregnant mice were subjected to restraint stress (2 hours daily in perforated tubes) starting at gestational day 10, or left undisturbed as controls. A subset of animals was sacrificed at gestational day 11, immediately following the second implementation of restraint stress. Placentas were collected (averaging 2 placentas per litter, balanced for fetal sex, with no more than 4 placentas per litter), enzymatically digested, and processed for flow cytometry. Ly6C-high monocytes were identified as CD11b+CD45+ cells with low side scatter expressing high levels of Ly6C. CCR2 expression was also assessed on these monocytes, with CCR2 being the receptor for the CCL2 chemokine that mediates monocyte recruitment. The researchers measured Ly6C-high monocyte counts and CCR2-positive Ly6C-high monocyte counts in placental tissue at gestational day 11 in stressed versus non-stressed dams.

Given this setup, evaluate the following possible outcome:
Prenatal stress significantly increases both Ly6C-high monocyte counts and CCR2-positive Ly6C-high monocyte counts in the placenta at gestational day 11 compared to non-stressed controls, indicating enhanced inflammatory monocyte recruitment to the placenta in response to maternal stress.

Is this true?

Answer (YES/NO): NO